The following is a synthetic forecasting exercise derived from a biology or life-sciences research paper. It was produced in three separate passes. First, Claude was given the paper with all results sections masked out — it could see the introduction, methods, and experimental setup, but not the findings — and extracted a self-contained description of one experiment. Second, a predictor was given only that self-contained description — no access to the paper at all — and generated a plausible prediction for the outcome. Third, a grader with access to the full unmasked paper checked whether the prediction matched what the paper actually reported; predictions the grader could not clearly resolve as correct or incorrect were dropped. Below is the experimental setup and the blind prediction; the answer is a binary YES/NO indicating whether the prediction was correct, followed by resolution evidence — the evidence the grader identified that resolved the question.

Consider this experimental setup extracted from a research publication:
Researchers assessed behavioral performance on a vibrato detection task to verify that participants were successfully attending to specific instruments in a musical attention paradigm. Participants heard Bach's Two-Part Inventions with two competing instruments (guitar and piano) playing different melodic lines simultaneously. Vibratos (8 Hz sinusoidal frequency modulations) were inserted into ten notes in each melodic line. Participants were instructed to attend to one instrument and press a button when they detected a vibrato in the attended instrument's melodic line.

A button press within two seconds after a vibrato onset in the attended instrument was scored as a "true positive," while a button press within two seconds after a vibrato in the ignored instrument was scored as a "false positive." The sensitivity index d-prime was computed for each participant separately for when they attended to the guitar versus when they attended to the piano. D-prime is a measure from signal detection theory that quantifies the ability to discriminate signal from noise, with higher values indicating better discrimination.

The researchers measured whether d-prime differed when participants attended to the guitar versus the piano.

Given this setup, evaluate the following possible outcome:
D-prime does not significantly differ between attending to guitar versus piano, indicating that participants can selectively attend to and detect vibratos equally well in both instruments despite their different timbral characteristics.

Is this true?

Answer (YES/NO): NO